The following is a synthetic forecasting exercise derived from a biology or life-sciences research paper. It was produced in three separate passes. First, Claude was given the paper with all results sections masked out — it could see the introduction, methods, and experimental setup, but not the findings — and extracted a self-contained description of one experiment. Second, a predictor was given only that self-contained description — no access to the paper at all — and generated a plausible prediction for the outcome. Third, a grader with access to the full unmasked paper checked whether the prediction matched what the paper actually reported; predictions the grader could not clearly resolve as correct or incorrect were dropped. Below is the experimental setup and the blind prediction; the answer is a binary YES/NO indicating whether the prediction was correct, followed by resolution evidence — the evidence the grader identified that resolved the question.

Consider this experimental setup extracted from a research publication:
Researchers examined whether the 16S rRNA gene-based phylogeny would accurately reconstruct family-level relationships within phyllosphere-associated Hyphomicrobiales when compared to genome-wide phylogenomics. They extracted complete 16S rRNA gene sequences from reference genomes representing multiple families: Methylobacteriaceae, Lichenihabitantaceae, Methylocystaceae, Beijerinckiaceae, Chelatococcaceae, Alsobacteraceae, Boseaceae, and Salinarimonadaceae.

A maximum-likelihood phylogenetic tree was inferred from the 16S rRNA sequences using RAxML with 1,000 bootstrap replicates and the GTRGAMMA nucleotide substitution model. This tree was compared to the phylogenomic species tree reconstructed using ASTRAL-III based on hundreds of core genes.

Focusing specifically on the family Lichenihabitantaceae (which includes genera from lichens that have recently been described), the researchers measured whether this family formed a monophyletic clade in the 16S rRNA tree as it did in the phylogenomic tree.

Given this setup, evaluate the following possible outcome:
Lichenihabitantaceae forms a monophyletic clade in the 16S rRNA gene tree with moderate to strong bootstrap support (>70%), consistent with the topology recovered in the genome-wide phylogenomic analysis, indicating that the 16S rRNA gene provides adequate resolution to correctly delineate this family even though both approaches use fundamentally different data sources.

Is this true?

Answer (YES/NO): NO